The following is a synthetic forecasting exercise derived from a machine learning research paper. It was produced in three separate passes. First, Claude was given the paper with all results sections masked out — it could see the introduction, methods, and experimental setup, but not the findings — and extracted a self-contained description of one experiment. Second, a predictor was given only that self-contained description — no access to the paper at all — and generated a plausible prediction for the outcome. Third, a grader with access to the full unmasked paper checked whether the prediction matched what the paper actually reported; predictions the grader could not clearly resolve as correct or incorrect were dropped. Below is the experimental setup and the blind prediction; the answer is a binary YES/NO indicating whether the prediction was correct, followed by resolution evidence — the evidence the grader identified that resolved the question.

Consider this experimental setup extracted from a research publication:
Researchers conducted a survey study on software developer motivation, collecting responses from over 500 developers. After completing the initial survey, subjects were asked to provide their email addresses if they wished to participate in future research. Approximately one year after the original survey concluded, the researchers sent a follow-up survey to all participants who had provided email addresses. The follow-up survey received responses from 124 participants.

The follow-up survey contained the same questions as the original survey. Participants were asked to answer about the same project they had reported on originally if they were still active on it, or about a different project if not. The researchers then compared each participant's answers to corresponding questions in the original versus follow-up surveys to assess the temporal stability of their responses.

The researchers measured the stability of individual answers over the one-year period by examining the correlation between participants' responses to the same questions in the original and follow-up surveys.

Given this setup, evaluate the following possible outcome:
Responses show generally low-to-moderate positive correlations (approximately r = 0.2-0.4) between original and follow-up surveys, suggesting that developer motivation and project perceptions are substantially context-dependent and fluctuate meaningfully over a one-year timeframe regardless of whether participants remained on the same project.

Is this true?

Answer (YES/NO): NO